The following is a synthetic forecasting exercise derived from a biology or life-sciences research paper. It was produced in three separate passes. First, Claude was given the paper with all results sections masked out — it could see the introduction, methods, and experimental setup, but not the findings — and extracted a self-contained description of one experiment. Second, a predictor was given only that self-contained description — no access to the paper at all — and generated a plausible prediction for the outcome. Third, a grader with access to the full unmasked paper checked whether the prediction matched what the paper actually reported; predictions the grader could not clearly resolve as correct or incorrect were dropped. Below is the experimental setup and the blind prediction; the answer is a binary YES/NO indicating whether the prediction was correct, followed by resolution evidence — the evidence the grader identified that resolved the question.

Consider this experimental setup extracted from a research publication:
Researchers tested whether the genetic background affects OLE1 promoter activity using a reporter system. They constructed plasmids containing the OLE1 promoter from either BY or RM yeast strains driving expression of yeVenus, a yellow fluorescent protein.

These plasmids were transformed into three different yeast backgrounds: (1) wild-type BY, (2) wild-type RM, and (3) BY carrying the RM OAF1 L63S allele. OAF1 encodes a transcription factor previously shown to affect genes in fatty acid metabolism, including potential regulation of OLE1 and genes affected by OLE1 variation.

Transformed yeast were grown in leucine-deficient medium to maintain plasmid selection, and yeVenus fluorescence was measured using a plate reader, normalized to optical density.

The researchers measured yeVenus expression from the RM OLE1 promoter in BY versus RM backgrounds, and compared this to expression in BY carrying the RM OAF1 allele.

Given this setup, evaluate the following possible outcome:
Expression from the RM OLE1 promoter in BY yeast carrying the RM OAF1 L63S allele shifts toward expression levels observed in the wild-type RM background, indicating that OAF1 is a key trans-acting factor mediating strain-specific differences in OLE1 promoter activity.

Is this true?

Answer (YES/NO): NO